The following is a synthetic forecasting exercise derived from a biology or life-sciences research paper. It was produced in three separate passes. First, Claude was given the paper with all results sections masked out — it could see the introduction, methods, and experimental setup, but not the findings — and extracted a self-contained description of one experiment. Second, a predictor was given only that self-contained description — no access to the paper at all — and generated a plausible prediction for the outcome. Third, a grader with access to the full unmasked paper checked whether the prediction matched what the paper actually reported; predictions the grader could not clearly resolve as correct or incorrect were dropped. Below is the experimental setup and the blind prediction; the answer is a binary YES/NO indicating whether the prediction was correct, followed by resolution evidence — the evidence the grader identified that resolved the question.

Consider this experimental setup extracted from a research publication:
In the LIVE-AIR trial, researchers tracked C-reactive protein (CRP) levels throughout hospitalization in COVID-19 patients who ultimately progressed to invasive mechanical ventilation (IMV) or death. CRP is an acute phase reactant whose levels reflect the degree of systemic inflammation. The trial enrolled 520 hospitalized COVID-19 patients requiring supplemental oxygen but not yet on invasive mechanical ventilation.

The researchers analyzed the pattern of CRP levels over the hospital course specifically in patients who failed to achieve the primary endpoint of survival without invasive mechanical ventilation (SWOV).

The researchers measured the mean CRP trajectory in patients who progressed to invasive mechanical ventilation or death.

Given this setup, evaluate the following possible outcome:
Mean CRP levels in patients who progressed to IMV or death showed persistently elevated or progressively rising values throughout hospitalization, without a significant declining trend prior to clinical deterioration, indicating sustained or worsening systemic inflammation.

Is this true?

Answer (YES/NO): YES